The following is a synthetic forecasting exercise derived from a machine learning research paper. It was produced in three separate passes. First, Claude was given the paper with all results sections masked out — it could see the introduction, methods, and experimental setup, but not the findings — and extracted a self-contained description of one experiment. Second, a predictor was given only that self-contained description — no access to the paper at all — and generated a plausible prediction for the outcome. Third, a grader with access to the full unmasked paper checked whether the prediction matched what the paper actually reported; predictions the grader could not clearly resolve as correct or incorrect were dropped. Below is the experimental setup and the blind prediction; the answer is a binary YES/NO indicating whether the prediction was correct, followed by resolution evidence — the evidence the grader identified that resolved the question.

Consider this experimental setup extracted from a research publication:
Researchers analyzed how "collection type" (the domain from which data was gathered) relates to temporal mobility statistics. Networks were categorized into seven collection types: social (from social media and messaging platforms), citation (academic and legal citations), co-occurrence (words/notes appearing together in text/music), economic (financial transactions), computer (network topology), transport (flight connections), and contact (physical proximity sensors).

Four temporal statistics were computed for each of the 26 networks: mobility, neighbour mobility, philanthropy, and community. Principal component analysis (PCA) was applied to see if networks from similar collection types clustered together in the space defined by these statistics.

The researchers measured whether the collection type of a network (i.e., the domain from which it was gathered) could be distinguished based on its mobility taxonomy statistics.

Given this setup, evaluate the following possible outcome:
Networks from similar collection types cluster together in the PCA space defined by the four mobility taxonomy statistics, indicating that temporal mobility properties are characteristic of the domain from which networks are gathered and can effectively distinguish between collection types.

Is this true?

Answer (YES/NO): YES